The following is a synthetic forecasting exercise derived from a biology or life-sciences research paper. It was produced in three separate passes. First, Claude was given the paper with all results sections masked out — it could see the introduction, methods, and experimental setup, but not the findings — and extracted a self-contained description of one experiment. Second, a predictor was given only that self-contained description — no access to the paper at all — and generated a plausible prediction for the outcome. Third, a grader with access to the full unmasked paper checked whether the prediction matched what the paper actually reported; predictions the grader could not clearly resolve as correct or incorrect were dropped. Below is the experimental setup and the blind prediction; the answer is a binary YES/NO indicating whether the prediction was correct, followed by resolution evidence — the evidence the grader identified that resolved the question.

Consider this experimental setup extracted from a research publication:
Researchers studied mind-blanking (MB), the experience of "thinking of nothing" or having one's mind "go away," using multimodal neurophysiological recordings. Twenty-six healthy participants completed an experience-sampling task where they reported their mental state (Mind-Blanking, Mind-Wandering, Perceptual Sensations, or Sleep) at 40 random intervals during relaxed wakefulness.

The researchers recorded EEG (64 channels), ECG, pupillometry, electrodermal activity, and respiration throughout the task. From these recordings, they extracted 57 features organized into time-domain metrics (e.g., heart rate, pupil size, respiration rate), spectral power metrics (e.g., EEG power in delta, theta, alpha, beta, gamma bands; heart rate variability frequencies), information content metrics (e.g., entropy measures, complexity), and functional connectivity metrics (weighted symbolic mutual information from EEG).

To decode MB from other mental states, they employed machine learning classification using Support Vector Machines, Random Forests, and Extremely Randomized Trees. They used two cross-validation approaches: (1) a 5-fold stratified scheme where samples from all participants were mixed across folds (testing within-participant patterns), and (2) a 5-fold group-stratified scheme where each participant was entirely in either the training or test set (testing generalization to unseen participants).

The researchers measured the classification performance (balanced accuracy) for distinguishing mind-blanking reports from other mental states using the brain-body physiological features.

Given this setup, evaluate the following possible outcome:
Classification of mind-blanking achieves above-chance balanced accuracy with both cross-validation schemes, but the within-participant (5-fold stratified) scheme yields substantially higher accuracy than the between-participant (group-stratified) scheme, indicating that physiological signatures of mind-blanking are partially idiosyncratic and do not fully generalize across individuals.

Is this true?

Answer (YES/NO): NO